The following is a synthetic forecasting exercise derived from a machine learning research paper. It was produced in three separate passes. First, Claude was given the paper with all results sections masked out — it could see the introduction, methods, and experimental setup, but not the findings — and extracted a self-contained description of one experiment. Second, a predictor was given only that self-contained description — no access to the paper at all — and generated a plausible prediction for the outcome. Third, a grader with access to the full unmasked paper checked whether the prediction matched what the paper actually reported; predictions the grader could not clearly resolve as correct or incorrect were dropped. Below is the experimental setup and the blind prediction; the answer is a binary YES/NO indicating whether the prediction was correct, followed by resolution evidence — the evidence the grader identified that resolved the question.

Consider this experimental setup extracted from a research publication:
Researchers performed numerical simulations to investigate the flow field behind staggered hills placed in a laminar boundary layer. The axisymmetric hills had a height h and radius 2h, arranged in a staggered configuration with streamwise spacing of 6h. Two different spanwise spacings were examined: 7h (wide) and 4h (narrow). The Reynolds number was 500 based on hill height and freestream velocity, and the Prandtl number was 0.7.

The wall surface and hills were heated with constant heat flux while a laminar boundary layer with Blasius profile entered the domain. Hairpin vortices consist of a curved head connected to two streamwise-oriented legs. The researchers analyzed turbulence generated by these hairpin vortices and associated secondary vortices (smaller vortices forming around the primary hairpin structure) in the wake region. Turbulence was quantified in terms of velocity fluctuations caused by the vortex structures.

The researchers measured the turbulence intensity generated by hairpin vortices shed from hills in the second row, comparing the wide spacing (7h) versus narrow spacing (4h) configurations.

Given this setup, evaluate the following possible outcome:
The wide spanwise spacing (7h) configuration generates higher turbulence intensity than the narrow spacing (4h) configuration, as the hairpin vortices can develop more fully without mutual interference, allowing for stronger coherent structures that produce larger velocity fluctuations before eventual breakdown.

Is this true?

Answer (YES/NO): NO